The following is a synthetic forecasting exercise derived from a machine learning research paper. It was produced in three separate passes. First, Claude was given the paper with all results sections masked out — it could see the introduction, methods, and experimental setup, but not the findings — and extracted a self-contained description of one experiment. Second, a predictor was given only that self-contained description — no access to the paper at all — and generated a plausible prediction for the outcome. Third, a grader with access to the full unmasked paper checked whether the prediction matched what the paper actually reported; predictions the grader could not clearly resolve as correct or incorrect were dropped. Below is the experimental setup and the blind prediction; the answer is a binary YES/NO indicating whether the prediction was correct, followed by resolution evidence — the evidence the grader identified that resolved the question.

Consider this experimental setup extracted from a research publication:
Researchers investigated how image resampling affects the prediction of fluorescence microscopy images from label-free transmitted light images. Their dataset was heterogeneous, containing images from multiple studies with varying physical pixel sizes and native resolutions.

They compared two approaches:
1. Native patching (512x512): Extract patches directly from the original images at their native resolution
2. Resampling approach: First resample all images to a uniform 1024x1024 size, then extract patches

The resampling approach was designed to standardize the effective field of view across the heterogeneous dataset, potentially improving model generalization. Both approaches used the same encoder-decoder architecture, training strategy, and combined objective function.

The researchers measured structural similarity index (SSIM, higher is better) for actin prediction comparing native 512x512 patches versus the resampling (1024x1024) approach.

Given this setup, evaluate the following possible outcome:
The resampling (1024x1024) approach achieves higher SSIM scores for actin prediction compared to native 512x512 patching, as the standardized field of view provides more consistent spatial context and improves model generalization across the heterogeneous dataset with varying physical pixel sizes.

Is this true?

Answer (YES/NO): NO